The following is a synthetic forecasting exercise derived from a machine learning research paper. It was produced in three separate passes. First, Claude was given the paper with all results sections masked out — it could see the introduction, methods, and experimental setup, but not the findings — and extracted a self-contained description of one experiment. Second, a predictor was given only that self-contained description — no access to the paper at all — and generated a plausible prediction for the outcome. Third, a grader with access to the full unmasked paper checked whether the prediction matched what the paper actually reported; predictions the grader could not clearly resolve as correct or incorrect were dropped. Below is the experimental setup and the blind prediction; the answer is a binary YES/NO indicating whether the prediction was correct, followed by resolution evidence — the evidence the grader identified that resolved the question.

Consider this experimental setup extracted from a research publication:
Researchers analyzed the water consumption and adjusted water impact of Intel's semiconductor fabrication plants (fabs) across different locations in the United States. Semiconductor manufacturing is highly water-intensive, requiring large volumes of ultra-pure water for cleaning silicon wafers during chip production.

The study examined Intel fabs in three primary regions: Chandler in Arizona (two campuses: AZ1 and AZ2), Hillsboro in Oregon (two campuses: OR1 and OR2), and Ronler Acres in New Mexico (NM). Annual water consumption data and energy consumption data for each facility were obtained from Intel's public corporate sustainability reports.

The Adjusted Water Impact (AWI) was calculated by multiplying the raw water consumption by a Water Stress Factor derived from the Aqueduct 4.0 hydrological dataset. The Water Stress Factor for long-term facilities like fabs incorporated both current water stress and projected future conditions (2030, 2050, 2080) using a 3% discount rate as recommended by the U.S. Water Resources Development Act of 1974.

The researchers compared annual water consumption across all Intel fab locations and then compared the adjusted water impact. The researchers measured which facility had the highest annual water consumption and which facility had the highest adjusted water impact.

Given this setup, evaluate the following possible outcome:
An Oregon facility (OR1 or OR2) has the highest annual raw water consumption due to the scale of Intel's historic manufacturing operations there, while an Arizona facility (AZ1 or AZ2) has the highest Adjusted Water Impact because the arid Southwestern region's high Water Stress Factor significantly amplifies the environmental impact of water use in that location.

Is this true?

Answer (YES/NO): YES